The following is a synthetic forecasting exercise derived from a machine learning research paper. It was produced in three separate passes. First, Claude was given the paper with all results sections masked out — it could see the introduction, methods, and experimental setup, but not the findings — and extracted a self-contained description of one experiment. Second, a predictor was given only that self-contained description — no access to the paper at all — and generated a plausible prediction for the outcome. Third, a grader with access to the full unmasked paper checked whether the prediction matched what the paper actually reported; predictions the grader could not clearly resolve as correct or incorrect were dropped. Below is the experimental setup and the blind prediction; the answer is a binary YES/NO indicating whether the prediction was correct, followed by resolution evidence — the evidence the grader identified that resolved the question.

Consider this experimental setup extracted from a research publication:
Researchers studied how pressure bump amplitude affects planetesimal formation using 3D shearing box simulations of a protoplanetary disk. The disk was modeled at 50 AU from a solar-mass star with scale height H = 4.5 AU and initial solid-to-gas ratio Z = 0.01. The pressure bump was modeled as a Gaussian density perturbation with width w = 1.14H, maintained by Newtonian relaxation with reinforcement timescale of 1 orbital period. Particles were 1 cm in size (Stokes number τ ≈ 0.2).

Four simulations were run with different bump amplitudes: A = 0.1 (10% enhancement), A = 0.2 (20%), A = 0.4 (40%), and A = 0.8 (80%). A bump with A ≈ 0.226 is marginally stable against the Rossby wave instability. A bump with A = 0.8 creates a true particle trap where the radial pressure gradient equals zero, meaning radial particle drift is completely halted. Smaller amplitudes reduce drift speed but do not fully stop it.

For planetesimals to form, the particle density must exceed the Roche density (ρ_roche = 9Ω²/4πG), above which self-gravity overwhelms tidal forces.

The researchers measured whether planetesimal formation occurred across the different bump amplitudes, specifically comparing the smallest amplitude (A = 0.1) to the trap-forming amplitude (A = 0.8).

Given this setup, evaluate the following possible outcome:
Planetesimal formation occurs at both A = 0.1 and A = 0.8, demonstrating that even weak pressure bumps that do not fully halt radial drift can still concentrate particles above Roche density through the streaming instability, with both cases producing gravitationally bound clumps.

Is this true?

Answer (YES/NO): NO